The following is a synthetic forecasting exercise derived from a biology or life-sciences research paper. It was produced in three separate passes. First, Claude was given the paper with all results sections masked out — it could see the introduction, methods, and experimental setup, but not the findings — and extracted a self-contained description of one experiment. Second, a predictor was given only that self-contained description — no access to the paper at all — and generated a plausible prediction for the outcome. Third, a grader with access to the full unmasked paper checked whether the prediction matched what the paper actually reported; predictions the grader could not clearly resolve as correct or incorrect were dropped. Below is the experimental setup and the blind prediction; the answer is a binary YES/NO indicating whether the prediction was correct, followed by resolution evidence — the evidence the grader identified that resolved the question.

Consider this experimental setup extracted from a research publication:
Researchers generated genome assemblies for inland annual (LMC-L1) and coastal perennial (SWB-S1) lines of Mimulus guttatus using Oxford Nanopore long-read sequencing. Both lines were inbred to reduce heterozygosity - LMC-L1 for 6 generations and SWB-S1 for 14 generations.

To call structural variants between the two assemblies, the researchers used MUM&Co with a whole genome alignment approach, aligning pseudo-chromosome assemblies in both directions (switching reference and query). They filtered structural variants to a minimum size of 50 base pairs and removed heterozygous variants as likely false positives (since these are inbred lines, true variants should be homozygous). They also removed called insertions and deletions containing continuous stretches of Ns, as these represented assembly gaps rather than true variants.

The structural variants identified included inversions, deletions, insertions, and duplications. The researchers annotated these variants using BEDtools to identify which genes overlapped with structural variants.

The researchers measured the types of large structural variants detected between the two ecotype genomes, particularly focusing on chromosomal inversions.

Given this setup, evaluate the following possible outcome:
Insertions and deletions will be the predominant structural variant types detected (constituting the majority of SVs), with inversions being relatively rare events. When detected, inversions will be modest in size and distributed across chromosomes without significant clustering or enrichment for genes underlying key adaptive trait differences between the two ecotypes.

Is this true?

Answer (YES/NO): NO